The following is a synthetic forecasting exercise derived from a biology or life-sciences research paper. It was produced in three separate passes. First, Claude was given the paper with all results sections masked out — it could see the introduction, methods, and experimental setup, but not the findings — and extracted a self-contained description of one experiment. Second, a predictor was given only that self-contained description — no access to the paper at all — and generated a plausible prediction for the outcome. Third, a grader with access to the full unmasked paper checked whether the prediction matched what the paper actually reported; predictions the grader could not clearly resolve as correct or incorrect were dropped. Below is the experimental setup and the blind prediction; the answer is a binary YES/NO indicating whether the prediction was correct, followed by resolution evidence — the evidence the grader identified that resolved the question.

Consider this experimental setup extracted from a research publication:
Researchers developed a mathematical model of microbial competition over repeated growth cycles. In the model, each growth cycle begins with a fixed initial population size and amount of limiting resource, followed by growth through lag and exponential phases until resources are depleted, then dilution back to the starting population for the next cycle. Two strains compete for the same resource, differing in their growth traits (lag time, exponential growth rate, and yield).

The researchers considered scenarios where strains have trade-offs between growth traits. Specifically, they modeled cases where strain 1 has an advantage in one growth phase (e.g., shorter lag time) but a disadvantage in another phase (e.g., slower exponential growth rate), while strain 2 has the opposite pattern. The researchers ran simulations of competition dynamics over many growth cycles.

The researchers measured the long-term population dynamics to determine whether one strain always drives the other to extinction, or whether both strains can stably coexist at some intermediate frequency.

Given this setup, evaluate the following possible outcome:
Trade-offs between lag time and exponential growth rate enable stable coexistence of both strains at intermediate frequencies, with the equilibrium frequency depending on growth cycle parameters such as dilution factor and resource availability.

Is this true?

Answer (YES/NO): NO